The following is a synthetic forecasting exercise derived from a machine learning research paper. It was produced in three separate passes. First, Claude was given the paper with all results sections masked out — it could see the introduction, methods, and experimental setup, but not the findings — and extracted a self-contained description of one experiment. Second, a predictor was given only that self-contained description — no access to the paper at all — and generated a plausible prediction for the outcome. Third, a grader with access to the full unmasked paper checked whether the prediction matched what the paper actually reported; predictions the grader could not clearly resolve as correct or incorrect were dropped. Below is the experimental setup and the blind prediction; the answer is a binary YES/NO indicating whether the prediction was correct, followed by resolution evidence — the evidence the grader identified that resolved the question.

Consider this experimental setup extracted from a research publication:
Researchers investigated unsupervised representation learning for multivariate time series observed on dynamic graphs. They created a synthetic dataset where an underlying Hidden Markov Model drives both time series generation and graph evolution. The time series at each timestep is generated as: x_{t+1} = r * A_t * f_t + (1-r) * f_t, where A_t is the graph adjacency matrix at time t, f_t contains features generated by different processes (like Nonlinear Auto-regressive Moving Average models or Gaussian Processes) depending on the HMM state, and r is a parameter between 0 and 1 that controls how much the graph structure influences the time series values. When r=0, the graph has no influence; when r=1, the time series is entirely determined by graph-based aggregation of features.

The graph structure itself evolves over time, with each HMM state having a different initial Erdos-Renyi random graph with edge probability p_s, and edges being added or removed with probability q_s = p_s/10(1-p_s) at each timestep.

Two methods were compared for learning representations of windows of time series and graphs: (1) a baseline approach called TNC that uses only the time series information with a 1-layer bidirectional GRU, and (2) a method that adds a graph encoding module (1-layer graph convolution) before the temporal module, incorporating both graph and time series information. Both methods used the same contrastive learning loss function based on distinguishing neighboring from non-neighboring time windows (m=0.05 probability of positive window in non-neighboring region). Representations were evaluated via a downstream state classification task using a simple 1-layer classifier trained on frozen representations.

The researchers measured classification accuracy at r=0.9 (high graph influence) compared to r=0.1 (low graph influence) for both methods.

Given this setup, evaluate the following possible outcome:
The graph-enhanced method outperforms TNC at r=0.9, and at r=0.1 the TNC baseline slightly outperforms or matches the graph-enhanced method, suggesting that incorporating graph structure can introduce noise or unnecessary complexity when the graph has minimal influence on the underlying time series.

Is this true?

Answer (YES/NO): NO